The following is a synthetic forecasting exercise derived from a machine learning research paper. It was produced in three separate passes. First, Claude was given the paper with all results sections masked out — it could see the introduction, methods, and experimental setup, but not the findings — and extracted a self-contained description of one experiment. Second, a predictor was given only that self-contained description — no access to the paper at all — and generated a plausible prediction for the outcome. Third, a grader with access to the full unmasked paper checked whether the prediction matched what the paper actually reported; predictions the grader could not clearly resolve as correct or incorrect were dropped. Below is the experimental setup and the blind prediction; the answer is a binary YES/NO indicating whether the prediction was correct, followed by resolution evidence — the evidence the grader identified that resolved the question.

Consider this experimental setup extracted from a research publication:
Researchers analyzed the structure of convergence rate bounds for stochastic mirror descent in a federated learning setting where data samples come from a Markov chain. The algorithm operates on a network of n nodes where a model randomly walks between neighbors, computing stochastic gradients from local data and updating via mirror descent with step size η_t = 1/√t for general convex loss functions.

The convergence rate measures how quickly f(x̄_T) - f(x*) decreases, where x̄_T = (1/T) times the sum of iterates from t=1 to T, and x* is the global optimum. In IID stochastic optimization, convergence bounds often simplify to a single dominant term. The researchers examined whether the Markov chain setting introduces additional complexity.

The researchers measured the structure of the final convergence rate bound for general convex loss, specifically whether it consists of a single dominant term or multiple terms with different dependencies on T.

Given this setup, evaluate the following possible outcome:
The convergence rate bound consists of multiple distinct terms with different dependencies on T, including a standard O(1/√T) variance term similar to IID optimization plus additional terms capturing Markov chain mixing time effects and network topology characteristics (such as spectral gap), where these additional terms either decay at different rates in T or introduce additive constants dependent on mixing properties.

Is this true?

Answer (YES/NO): YES